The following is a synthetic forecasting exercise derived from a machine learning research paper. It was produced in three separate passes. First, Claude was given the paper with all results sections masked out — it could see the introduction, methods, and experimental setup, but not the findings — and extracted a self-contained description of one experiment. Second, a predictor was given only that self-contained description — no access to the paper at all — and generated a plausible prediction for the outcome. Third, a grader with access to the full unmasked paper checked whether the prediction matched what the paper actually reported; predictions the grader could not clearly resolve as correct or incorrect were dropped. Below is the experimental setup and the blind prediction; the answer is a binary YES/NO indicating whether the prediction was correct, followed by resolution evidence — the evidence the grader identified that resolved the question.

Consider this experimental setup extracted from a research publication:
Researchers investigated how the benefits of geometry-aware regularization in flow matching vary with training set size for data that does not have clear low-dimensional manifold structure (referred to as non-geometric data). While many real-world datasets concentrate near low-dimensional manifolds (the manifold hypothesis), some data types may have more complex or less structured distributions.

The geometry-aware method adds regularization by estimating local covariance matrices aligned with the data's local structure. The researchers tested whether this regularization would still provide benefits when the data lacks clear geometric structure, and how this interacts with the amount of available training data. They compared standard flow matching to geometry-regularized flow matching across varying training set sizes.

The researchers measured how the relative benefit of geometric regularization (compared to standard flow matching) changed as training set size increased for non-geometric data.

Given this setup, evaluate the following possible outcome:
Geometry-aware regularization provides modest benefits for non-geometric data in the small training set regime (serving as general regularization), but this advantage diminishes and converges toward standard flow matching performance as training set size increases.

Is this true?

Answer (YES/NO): NO